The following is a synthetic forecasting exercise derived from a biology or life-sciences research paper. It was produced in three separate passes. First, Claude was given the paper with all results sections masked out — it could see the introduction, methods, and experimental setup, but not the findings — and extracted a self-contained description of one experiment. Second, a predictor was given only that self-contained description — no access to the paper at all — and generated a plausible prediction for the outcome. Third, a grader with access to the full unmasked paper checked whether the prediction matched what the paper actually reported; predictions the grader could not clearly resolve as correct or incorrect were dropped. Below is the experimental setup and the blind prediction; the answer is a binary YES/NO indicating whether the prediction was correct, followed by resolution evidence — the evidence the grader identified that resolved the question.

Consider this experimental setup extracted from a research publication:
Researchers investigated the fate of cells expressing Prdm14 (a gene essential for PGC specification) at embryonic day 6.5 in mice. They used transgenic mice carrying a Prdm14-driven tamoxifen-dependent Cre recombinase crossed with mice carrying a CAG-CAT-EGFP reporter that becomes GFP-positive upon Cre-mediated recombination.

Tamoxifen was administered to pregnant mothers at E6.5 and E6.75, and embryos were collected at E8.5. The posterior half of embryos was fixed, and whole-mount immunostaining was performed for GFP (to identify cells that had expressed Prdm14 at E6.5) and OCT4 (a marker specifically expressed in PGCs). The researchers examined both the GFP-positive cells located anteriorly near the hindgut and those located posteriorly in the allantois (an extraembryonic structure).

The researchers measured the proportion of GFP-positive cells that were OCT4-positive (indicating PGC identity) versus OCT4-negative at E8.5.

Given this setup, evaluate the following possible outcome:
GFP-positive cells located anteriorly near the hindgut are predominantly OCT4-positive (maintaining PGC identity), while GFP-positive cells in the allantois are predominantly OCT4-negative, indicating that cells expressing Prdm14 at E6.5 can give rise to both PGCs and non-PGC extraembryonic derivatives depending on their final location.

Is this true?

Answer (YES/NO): YES